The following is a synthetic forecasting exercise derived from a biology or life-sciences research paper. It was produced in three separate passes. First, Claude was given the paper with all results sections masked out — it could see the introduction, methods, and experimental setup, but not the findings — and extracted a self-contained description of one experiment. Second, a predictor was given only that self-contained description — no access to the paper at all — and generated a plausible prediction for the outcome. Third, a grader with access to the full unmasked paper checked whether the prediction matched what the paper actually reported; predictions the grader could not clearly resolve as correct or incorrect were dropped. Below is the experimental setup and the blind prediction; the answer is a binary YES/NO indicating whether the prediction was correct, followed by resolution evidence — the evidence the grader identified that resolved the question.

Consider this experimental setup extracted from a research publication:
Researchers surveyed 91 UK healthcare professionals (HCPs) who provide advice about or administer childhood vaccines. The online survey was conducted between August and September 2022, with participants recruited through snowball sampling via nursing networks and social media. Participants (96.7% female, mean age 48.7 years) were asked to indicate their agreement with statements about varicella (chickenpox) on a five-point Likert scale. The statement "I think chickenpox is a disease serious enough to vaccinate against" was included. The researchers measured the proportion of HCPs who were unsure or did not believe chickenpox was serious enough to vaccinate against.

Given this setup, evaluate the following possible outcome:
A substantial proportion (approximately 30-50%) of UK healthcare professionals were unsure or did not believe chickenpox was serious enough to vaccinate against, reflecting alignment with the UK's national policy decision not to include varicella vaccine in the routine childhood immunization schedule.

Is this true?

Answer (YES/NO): YES